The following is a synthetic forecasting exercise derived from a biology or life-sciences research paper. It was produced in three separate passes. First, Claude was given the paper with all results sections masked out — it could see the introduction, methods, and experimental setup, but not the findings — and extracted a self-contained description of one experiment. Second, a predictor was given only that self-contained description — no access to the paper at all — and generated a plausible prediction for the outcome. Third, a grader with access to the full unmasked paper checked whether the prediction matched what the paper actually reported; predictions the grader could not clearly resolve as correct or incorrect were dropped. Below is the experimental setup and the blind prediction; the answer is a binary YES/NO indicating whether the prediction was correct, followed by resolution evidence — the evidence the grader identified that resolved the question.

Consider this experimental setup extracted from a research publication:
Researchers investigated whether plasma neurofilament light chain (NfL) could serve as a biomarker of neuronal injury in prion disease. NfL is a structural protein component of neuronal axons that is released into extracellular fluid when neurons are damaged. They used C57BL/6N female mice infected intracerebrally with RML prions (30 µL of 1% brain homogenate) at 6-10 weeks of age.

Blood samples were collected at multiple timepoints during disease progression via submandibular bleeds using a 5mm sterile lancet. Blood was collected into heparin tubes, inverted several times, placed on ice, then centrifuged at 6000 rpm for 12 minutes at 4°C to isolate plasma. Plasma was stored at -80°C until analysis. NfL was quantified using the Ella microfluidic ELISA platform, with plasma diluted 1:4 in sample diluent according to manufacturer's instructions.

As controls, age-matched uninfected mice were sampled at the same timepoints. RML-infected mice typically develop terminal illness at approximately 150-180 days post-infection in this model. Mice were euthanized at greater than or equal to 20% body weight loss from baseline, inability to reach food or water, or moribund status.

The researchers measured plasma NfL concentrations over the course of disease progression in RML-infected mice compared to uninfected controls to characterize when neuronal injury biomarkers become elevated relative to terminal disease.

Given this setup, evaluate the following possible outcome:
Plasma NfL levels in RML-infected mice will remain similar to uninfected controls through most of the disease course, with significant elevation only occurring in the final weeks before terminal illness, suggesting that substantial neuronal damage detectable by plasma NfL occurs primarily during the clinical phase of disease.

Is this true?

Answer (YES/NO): NO